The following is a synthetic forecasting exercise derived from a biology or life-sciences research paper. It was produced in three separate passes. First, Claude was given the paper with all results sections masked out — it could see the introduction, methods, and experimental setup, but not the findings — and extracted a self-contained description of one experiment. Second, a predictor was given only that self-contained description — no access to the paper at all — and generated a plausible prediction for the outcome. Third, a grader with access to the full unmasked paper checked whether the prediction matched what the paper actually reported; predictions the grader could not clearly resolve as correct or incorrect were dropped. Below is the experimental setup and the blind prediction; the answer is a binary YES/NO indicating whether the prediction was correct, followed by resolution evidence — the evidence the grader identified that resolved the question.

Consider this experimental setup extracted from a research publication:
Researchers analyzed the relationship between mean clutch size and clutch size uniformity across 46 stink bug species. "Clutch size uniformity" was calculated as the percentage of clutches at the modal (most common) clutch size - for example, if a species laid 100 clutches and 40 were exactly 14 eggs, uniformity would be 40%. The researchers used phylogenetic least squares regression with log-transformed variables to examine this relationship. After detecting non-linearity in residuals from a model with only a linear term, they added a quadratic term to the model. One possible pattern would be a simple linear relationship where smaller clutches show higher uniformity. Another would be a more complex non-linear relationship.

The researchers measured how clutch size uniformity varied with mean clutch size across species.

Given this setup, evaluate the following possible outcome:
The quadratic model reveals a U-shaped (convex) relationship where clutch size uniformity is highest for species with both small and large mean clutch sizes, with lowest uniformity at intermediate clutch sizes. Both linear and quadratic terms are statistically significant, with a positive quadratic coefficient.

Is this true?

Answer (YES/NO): NO